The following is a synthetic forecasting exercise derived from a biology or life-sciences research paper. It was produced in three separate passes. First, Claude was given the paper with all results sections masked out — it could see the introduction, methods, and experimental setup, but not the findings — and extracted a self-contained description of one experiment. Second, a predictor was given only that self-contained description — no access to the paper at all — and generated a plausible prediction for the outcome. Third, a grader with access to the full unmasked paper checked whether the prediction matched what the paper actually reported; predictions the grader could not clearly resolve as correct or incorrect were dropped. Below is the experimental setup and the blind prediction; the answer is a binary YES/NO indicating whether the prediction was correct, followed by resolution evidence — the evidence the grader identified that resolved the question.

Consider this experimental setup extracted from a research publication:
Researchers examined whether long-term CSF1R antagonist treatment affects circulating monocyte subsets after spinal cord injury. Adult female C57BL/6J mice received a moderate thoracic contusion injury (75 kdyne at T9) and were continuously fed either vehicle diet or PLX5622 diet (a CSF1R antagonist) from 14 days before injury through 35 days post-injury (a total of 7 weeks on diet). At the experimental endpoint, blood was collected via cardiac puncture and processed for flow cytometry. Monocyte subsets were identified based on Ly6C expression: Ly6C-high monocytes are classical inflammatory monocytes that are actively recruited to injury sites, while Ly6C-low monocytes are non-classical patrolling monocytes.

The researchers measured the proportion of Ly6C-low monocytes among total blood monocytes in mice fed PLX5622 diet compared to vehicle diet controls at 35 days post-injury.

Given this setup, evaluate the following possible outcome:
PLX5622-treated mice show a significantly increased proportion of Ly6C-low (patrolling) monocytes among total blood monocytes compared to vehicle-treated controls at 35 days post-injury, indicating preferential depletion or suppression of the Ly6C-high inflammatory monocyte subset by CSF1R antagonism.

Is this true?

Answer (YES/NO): NO